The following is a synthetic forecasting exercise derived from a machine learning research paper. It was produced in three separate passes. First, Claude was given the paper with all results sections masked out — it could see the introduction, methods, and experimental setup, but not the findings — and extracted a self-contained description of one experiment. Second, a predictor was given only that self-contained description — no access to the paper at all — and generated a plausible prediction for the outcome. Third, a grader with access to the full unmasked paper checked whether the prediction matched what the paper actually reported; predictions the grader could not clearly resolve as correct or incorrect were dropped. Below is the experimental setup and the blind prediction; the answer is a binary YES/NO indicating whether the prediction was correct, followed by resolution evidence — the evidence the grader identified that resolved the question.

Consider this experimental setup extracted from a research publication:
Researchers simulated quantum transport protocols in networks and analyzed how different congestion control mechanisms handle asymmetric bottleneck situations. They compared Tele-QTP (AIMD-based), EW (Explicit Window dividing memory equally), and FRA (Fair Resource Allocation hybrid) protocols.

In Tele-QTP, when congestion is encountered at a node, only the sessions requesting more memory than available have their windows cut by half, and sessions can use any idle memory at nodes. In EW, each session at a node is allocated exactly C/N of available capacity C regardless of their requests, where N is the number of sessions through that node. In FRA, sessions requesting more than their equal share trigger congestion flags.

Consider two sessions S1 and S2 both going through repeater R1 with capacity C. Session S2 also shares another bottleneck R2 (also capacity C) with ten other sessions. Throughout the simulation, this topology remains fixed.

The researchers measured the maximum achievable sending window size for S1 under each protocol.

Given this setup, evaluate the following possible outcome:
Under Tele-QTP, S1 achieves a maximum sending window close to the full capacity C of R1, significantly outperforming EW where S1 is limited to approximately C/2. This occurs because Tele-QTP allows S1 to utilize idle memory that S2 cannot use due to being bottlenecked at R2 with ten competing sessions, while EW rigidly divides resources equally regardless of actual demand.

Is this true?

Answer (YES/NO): YES